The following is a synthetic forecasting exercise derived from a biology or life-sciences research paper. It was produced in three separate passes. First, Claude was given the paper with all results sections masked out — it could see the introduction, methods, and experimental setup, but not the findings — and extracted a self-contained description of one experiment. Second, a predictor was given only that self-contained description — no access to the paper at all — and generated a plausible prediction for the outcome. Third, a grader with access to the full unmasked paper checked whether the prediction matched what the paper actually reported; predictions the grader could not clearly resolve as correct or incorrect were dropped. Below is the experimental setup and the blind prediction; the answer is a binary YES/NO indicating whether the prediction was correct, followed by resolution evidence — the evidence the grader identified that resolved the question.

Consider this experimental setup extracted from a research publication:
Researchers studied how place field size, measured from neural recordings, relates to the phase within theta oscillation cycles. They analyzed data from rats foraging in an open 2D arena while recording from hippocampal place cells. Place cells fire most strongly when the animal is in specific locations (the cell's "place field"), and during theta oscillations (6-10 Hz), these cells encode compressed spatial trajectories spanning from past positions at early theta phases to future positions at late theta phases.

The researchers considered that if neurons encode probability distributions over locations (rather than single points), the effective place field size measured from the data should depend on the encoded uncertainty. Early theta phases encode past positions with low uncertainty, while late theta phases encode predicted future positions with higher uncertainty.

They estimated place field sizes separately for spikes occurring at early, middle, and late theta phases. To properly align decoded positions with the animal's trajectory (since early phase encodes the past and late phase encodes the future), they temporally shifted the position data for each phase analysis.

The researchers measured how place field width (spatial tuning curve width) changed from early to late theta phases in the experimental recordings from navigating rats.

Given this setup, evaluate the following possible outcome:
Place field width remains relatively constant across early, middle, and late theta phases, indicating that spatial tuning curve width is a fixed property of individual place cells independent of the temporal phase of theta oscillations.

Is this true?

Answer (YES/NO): NO